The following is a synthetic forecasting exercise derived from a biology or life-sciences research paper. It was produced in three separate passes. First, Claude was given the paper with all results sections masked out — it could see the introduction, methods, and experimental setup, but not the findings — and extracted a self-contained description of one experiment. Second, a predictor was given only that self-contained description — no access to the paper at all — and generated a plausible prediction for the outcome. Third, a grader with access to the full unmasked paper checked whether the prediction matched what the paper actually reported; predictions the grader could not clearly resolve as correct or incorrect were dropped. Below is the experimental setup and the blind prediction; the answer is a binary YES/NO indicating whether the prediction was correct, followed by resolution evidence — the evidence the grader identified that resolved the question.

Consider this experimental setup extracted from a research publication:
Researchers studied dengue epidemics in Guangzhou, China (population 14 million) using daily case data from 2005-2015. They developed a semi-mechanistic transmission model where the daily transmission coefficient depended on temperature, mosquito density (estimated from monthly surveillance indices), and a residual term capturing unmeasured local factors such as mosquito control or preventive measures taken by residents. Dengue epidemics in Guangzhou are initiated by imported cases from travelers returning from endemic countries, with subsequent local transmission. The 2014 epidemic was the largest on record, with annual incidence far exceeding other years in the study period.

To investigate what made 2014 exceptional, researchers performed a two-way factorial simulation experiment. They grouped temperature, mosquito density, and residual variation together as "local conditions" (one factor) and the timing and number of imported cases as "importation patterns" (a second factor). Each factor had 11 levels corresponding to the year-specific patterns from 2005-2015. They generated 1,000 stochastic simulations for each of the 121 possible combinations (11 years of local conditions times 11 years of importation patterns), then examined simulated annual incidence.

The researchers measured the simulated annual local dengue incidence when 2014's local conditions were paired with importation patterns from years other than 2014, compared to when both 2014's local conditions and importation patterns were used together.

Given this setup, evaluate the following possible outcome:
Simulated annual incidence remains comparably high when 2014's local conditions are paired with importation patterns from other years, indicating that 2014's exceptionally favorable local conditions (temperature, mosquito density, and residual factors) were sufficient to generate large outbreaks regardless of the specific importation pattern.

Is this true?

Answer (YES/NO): YES